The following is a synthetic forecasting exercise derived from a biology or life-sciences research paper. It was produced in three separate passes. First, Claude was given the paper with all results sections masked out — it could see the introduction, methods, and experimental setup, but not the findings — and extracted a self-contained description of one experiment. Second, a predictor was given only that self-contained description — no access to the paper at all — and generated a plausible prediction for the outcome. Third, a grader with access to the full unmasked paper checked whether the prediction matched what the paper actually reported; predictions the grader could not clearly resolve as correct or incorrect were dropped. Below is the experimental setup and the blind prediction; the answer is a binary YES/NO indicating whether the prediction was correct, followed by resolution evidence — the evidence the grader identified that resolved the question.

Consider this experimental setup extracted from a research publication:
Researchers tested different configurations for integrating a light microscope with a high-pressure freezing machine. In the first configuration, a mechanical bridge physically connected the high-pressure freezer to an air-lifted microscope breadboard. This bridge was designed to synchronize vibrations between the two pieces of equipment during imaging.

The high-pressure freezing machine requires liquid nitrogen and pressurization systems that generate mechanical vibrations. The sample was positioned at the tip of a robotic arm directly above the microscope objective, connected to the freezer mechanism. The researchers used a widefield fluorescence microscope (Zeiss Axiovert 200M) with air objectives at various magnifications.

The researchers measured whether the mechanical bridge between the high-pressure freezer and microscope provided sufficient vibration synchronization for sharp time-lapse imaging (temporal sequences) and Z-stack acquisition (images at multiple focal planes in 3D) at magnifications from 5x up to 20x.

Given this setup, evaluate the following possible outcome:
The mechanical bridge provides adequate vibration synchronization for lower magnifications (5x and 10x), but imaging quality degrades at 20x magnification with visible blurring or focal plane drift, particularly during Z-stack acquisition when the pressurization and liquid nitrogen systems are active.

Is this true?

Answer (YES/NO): NO